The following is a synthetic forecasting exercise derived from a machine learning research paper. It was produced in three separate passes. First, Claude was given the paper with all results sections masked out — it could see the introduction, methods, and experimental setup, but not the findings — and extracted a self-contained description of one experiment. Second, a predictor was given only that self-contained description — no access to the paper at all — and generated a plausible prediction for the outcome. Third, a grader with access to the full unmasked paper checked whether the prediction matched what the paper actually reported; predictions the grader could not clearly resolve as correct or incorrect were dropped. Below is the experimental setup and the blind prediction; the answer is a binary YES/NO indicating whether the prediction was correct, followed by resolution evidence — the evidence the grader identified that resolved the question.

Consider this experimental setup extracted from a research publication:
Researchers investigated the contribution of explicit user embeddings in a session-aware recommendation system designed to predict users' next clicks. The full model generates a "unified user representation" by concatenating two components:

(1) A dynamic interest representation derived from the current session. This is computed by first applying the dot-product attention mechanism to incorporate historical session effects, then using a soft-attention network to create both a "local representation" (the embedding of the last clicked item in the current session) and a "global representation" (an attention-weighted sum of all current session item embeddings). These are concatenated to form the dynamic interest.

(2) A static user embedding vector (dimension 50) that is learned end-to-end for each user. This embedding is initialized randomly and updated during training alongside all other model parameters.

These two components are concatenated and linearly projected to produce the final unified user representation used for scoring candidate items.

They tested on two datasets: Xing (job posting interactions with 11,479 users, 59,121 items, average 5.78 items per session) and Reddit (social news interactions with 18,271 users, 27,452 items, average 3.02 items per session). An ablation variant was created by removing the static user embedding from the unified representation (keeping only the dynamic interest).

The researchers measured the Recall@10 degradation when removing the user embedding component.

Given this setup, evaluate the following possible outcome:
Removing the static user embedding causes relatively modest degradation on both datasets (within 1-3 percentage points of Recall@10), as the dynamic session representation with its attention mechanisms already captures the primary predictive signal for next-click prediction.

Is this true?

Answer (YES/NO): YES